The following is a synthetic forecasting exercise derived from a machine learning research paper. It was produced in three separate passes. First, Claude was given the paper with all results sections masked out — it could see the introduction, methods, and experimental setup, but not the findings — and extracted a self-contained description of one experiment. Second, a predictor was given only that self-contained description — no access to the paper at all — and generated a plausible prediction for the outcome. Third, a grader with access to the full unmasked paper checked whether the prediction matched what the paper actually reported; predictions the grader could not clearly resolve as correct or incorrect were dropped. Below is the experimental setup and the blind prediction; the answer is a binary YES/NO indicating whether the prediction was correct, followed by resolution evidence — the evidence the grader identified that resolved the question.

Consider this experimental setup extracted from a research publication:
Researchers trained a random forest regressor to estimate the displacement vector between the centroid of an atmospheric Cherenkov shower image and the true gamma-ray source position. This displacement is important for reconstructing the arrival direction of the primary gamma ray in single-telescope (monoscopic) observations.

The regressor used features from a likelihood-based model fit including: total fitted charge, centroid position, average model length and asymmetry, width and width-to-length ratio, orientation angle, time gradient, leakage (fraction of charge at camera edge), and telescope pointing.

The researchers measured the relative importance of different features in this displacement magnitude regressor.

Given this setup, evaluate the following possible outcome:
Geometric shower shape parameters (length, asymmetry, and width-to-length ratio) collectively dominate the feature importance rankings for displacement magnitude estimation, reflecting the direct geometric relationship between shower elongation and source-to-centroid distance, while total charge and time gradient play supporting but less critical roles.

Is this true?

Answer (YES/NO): NO